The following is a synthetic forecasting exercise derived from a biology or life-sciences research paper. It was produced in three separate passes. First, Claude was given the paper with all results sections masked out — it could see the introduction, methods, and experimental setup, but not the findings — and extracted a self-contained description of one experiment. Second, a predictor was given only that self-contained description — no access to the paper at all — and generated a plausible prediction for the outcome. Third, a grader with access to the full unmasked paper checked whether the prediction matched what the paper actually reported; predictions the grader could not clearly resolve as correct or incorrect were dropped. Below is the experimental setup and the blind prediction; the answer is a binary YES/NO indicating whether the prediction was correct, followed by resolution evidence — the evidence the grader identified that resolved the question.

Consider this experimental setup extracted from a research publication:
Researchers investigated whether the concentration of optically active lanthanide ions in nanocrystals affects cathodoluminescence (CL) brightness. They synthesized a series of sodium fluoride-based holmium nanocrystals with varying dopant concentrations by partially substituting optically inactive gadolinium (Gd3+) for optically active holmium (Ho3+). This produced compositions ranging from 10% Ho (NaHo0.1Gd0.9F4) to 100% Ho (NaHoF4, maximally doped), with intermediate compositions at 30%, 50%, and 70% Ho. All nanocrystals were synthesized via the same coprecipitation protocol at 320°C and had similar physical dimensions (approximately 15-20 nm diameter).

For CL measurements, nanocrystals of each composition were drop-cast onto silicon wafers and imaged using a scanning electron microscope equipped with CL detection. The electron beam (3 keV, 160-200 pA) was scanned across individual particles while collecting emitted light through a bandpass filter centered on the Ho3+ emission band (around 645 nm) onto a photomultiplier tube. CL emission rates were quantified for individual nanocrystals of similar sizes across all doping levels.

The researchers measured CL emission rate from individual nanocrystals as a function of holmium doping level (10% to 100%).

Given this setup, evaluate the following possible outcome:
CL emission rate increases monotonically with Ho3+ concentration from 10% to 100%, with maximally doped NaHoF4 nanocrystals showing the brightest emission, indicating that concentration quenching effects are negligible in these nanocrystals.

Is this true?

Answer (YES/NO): YES